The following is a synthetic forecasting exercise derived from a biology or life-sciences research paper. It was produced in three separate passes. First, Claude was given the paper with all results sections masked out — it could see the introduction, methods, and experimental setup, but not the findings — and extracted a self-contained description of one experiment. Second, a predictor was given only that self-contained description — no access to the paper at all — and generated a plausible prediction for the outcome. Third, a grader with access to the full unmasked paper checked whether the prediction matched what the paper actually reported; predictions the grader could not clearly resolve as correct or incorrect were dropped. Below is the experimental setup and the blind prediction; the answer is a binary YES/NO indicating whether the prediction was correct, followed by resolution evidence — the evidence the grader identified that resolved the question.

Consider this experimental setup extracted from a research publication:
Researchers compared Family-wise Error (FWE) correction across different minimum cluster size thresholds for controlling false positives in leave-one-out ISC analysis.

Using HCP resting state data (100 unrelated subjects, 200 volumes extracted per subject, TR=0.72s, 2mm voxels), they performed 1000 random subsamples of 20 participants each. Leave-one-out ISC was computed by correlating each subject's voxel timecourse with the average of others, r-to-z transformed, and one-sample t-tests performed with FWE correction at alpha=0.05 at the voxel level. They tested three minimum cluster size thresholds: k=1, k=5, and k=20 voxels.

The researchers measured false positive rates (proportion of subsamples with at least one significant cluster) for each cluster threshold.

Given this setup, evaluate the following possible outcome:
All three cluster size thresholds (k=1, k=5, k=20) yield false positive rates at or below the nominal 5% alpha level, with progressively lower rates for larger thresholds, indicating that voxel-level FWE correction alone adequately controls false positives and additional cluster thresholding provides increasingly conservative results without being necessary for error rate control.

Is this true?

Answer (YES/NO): NO